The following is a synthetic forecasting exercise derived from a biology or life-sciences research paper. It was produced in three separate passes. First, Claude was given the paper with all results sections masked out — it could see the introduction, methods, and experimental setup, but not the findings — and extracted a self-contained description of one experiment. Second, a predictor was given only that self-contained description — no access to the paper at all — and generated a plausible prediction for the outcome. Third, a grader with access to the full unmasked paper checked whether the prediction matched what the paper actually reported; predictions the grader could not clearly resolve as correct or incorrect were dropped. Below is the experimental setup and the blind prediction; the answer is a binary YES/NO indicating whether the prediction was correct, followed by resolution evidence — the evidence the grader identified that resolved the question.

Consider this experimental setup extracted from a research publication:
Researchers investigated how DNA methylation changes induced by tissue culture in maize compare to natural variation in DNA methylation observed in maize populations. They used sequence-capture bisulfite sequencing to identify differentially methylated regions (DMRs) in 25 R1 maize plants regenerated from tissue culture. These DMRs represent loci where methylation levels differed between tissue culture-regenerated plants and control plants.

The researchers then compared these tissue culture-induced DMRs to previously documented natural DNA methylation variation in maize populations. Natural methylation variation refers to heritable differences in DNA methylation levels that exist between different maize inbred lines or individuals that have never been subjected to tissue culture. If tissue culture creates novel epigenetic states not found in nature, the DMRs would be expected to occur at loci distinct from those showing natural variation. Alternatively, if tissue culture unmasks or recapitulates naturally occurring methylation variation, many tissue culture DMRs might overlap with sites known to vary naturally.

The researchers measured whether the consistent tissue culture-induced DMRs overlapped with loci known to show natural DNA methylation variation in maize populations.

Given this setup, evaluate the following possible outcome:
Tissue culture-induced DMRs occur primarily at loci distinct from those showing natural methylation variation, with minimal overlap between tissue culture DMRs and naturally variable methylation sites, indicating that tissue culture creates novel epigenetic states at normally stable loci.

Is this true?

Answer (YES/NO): NO